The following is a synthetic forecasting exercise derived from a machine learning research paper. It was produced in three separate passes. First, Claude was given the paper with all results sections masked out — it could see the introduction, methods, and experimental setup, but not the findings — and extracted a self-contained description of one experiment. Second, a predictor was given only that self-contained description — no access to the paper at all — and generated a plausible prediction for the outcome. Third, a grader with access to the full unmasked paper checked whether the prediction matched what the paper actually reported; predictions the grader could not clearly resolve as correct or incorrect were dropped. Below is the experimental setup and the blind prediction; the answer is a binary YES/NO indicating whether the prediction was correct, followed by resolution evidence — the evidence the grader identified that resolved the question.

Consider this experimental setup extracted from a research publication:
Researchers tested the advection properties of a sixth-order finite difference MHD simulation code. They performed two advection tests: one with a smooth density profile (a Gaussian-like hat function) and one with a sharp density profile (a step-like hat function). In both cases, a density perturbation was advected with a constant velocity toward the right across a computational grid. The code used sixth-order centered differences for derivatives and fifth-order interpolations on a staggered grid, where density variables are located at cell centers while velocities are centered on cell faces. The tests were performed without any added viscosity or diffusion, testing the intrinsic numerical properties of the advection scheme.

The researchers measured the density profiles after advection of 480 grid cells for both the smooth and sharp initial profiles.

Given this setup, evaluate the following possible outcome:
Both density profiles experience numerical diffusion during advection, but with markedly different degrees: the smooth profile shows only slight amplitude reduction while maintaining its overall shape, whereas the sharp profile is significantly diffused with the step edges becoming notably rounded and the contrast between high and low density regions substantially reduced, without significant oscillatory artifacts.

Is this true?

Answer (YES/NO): NO